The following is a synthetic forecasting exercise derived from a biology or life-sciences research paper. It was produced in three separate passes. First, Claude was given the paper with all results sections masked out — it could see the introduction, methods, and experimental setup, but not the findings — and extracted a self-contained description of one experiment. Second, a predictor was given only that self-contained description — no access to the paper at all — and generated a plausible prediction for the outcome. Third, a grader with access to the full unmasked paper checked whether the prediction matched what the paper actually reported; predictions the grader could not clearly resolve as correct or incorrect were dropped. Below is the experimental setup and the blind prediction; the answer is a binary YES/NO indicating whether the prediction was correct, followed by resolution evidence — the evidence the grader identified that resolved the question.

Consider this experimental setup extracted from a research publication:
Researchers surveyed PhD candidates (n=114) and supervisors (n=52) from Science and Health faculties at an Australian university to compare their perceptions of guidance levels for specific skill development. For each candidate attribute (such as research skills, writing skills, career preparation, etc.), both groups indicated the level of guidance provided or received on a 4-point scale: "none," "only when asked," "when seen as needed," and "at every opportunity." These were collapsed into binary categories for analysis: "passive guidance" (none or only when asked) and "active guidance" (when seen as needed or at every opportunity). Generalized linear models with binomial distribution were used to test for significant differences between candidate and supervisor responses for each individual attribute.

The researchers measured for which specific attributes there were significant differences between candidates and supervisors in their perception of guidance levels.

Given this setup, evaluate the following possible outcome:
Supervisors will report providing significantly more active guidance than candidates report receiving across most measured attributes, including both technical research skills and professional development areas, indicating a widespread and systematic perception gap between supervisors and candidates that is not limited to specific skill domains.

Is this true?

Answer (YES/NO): YES